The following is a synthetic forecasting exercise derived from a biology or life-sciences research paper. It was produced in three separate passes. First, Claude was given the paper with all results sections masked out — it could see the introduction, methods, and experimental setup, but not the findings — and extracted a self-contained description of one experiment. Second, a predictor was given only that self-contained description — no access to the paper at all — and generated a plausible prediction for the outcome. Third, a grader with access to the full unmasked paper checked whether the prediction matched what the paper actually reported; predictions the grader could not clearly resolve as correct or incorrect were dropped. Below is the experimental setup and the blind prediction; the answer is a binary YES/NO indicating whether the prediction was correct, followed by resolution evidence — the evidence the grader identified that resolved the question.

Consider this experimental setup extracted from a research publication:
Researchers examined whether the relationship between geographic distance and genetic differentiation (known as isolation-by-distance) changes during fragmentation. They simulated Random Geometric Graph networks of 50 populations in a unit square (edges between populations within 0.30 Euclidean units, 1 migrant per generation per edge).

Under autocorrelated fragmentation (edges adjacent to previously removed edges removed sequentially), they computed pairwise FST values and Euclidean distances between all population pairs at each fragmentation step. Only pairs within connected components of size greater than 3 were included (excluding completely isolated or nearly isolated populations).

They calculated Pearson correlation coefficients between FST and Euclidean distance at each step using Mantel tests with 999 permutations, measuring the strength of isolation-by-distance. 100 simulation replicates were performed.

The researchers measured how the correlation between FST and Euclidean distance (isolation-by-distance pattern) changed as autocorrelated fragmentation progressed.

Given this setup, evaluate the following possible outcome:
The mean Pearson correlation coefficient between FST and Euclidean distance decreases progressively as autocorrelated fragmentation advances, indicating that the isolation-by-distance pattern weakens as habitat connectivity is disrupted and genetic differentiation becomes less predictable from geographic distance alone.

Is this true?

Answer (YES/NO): YES